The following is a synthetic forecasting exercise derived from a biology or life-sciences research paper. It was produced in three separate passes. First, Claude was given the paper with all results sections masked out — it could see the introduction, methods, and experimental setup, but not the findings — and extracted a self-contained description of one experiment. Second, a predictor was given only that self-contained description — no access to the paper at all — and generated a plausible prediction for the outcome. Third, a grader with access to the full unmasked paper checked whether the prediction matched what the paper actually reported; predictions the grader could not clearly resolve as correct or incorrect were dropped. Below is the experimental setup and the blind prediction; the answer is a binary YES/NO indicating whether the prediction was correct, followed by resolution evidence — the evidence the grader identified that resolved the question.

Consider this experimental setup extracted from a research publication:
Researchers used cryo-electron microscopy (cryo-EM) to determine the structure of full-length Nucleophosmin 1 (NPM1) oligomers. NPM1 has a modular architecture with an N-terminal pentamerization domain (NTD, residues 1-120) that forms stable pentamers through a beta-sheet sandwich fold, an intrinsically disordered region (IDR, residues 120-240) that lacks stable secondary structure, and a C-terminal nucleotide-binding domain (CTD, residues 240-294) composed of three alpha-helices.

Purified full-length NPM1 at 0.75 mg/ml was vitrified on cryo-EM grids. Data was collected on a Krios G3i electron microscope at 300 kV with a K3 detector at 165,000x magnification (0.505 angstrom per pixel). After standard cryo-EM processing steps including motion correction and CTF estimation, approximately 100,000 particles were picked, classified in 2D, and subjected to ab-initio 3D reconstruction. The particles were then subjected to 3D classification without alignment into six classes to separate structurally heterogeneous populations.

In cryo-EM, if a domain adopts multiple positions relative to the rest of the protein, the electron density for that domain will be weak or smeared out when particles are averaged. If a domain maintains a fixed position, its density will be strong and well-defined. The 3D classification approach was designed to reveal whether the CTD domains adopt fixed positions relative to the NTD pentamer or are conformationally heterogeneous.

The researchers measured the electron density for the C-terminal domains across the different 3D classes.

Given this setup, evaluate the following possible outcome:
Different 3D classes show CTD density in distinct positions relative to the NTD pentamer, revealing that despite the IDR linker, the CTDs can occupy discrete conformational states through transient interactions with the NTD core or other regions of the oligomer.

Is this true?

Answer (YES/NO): NO